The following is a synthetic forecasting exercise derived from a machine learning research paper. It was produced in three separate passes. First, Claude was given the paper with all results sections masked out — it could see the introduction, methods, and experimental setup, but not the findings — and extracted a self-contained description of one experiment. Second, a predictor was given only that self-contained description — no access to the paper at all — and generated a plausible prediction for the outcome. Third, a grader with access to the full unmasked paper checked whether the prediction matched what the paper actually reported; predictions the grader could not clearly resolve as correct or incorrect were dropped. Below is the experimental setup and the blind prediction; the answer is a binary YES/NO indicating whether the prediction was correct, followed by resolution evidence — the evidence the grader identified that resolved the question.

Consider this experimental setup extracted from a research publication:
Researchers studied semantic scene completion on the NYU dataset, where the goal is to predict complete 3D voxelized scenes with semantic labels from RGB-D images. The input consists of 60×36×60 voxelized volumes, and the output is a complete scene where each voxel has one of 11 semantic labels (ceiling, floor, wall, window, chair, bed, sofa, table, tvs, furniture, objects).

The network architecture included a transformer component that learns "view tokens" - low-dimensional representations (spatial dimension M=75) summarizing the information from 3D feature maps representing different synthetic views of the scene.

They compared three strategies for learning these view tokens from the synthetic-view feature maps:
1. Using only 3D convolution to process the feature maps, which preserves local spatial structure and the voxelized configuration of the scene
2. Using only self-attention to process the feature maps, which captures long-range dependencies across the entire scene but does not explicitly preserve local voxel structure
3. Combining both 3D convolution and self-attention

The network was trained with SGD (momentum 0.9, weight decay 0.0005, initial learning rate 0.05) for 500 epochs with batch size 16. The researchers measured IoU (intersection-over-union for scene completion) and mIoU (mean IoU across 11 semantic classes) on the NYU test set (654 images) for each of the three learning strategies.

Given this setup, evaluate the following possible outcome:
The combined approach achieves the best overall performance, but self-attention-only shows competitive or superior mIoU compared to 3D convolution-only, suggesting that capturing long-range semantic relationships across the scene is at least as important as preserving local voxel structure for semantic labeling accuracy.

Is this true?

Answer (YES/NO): YES